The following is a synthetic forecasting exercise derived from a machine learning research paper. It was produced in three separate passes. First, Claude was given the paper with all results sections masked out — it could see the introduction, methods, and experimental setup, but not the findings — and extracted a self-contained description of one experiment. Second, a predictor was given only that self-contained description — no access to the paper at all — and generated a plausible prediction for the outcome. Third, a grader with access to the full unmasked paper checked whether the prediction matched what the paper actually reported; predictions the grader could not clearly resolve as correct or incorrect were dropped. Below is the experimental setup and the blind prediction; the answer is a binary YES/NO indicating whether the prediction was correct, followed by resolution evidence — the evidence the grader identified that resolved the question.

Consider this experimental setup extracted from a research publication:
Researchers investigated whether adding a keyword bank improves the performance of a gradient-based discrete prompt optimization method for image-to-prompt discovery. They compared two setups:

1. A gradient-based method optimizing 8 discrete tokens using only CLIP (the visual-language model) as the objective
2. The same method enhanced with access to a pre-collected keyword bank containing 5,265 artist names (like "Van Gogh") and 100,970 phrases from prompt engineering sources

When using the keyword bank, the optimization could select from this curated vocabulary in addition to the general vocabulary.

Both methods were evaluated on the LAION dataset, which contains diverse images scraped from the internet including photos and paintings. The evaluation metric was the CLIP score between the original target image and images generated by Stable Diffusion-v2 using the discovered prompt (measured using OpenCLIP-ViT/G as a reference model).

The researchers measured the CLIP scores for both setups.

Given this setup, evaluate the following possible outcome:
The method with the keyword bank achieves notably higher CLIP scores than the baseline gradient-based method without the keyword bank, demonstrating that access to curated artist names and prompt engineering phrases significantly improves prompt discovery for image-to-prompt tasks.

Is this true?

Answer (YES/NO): NO